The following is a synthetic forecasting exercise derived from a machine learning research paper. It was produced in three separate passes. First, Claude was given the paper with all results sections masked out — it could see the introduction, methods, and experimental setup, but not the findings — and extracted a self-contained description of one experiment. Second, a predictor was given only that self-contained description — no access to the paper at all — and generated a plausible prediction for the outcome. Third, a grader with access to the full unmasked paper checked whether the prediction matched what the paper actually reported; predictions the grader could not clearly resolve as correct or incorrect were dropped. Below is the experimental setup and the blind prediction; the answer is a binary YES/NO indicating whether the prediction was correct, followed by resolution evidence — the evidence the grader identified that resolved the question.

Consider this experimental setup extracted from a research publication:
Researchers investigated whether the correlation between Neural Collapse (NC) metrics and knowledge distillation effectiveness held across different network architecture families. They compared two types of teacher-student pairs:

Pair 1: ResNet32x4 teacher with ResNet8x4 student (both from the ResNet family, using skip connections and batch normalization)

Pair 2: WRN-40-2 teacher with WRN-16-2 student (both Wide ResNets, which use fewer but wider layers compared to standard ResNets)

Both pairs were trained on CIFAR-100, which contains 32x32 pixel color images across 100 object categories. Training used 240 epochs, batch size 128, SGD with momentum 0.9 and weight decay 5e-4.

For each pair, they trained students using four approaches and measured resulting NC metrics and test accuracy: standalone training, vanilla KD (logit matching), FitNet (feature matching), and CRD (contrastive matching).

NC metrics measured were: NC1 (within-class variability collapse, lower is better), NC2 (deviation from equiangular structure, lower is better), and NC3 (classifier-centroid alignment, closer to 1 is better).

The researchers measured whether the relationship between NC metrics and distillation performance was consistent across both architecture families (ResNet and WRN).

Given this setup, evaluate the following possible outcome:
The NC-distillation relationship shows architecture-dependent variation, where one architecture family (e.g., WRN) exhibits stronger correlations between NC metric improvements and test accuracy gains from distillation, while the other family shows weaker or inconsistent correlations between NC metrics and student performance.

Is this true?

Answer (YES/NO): NO